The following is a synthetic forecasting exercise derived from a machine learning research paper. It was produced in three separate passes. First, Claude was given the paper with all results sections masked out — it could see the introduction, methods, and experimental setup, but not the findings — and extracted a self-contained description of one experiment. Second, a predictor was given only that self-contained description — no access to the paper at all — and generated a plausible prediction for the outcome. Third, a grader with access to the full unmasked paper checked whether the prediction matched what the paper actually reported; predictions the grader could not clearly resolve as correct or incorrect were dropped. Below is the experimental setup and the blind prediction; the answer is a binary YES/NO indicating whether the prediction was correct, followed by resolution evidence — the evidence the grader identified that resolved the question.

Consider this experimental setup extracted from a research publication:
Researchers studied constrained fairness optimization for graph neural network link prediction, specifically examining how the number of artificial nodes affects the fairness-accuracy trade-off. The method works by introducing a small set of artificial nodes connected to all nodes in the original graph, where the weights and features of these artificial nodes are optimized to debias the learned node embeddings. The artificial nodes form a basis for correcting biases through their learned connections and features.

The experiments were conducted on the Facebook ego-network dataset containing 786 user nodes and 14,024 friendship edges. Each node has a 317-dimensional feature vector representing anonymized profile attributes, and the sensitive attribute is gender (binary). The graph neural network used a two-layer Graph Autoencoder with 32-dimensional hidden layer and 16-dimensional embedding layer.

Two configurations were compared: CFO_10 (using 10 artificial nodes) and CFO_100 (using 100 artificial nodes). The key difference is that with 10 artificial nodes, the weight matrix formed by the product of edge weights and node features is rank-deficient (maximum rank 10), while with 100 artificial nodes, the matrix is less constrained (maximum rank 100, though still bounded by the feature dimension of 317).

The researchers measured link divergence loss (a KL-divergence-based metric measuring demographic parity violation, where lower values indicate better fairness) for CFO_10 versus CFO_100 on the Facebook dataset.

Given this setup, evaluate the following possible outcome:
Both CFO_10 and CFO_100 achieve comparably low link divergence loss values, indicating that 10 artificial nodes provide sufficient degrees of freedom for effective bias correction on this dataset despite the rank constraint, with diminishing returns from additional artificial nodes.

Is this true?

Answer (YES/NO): NO